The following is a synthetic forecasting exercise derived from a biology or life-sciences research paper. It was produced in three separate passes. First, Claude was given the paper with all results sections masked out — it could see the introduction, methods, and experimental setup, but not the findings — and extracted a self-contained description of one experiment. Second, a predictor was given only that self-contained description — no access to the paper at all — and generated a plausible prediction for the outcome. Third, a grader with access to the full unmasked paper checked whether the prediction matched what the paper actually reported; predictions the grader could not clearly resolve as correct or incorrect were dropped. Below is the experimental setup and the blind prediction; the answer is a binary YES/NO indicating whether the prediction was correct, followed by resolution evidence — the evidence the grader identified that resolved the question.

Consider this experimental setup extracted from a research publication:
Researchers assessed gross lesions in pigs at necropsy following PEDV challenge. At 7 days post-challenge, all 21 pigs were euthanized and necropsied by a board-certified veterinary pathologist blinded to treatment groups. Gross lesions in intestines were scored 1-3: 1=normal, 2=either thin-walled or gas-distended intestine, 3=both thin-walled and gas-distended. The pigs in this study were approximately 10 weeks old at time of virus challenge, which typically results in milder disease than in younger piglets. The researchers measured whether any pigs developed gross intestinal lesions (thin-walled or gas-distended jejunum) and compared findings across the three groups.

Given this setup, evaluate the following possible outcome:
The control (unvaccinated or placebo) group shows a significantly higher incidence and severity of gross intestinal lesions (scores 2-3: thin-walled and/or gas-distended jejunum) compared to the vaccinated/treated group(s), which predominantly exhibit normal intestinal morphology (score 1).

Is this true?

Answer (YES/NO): NO